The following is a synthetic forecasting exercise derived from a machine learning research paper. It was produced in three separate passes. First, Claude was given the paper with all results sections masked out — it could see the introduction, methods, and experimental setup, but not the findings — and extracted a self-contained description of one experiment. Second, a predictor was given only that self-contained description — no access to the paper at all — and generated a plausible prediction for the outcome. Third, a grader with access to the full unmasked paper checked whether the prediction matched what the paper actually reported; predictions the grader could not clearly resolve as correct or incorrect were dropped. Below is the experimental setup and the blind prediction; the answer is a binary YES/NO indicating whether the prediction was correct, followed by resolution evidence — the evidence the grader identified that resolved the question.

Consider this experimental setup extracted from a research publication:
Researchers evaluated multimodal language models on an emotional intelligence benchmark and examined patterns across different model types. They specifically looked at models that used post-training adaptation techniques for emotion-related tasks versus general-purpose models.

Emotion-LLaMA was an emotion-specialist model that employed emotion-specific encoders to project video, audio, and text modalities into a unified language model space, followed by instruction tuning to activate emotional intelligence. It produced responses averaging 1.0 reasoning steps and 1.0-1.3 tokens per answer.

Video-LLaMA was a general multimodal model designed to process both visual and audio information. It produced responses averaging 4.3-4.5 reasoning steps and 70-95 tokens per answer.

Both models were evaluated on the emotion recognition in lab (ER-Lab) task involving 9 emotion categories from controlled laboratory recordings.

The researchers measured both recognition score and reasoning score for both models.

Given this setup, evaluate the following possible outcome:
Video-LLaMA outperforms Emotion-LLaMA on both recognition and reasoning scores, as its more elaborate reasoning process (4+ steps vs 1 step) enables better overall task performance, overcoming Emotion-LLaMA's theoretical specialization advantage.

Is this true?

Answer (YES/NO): NO